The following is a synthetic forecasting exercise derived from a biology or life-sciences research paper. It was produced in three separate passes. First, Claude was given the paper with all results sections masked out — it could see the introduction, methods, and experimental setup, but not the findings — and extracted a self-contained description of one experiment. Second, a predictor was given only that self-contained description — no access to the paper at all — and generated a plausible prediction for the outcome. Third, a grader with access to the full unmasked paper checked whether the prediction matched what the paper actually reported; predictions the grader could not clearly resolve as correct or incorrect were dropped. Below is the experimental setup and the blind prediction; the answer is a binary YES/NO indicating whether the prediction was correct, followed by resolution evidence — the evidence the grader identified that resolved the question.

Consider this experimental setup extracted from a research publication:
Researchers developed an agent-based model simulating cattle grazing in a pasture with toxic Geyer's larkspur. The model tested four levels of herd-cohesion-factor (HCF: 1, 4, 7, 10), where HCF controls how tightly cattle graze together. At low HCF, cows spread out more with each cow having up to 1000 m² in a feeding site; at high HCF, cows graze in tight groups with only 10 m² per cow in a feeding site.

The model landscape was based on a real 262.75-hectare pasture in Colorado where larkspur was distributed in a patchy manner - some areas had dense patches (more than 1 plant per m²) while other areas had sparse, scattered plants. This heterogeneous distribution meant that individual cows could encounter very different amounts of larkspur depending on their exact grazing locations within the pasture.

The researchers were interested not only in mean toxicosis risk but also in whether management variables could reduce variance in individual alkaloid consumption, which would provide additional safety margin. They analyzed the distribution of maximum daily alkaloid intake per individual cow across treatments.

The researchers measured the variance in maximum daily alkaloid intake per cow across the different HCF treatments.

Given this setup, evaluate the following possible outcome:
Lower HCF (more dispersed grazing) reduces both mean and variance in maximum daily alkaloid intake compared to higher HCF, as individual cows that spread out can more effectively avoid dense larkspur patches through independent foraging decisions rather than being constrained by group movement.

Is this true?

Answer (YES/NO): NO